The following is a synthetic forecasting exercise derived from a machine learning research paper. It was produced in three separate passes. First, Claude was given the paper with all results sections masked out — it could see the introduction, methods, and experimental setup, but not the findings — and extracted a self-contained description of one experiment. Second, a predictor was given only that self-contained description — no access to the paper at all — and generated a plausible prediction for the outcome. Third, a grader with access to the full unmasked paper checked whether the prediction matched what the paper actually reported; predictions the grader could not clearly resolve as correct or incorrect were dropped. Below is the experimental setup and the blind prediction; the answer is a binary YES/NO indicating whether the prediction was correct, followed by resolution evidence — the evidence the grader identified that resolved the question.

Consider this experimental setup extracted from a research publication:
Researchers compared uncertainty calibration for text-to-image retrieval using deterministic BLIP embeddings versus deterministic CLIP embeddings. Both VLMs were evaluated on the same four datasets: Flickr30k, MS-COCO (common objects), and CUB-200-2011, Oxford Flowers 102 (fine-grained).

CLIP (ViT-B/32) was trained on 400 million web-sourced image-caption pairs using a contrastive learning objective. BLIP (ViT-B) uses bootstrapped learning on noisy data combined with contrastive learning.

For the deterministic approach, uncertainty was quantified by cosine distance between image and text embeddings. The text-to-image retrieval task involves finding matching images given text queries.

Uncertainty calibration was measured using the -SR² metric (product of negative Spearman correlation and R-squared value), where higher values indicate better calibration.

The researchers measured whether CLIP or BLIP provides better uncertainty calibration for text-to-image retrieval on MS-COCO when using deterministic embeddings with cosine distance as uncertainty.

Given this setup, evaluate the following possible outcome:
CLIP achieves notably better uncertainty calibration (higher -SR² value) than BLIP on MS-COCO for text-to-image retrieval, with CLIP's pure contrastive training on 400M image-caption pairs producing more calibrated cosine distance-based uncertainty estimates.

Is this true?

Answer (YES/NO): NO